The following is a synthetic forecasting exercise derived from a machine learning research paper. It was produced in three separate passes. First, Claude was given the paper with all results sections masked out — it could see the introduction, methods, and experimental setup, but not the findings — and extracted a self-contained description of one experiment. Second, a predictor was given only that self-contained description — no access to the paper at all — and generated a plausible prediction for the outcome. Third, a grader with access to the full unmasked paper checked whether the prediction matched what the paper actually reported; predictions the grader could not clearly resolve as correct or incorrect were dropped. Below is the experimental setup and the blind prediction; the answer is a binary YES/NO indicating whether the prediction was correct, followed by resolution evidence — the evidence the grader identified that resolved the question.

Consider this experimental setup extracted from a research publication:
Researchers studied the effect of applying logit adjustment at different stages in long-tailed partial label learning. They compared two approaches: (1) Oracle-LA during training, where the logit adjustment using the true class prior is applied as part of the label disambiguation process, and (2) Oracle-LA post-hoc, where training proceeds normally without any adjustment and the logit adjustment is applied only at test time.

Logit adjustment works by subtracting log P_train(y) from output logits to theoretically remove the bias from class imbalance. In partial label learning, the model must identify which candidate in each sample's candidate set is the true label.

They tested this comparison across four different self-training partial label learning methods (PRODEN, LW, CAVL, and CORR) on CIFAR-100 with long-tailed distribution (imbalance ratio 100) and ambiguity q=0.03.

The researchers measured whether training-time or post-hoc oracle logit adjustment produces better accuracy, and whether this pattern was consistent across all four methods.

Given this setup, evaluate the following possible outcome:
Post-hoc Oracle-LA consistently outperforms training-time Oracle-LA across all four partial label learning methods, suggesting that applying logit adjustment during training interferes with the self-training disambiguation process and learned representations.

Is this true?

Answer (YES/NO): YES